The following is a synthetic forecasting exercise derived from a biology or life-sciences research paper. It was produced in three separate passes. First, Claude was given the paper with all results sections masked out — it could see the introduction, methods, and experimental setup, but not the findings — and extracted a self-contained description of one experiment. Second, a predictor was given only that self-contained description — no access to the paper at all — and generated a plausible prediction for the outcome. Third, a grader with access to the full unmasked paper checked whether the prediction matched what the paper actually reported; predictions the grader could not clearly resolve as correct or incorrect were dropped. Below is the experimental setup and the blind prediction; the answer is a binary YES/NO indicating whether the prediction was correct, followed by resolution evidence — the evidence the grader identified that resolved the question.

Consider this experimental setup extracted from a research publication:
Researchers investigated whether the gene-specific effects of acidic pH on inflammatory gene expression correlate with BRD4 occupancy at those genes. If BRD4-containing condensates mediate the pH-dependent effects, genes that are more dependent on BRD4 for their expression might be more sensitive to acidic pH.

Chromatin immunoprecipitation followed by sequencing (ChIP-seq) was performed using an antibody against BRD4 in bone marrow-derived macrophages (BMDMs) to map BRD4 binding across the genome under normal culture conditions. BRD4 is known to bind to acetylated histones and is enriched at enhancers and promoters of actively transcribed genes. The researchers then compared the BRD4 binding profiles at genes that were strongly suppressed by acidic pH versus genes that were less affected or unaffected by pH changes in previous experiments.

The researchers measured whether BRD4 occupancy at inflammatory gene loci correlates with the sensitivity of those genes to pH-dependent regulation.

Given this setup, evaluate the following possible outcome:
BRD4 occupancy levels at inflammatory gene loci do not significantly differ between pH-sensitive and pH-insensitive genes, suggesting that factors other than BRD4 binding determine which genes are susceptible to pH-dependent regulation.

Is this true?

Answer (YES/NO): YES